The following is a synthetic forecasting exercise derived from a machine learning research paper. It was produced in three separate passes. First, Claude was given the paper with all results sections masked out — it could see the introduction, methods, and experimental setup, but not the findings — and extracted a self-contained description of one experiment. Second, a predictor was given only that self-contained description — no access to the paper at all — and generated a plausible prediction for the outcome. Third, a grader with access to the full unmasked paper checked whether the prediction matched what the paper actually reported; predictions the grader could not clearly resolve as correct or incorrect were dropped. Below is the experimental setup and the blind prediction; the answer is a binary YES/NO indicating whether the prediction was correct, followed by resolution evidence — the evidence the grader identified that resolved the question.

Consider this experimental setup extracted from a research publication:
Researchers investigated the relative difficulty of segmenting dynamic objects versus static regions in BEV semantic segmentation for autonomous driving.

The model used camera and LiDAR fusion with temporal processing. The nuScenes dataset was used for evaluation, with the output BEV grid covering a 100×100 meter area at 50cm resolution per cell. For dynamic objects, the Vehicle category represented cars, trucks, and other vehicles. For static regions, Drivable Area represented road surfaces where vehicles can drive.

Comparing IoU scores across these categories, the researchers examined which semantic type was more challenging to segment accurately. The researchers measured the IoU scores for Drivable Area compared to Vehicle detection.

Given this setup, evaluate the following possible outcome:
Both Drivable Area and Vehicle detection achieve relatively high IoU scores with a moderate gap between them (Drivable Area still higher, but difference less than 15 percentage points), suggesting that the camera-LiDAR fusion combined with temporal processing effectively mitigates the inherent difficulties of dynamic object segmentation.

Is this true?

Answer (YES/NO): NO